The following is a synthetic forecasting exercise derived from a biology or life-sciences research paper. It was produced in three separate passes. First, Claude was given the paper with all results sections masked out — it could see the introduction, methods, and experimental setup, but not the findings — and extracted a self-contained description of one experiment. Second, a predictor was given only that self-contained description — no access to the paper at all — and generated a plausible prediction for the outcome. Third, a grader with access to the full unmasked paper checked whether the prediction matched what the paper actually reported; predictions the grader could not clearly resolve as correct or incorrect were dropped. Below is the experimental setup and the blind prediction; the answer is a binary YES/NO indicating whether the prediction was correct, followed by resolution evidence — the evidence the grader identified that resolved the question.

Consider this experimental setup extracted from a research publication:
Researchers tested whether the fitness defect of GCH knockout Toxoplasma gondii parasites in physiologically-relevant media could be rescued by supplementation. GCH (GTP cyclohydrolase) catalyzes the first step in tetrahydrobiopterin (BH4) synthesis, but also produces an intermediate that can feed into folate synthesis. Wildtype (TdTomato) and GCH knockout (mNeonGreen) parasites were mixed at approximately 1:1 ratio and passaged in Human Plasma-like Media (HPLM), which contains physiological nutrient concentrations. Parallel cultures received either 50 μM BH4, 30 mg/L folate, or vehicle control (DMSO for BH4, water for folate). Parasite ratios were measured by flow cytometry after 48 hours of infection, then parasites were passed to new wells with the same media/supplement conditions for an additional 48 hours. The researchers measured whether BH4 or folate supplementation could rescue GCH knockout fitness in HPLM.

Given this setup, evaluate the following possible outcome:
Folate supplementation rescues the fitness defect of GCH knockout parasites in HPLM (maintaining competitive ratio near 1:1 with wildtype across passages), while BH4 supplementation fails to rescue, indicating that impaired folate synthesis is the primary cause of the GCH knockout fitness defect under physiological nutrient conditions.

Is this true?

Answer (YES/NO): NO